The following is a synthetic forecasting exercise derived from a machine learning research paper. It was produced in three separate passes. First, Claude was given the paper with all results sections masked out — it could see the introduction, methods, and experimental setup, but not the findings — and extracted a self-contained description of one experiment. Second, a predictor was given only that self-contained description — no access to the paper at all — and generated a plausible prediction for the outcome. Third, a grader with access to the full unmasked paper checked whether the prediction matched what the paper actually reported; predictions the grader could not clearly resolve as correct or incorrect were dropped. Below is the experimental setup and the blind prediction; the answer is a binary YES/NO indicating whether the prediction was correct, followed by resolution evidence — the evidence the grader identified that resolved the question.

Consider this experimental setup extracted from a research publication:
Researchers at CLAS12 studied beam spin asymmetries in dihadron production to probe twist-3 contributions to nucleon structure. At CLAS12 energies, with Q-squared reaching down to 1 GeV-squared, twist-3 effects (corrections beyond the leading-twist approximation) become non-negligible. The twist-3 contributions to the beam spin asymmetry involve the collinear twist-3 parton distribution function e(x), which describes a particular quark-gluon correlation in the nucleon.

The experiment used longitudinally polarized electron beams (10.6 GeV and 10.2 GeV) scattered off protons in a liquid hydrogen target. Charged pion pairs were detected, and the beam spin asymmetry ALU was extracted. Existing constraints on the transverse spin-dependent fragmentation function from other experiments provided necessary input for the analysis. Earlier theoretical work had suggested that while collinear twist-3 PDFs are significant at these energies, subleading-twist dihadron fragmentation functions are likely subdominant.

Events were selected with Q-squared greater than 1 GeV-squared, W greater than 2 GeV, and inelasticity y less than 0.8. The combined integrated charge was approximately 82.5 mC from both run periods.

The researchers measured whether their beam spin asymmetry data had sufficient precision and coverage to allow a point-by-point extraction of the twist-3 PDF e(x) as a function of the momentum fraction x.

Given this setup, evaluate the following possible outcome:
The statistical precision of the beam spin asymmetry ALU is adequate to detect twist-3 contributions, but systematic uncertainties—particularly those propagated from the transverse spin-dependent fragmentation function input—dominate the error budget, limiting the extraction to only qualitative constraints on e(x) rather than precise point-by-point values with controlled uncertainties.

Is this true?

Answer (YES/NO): NO